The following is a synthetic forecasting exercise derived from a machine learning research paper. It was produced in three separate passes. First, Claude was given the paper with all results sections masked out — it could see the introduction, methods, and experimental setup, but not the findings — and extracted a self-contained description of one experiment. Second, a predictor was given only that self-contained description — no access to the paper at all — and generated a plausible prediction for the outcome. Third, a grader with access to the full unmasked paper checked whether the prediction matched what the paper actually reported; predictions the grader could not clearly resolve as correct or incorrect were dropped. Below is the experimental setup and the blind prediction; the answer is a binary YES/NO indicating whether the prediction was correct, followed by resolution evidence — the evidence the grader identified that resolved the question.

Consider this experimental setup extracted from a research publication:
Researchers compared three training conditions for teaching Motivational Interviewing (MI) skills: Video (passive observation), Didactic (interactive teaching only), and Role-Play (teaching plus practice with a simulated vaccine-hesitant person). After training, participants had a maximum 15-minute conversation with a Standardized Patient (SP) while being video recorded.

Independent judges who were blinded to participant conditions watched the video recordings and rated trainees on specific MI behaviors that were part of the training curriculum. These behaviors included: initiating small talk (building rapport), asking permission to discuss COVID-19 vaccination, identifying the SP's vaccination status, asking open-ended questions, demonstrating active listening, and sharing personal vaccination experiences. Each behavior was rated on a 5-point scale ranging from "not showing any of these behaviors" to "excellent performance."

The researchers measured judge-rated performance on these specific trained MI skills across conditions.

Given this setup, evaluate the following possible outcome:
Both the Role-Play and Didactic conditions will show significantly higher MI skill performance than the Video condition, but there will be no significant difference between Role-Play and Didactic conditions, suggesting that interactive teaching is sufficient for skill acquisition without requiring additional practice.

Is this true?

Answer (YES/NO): NO